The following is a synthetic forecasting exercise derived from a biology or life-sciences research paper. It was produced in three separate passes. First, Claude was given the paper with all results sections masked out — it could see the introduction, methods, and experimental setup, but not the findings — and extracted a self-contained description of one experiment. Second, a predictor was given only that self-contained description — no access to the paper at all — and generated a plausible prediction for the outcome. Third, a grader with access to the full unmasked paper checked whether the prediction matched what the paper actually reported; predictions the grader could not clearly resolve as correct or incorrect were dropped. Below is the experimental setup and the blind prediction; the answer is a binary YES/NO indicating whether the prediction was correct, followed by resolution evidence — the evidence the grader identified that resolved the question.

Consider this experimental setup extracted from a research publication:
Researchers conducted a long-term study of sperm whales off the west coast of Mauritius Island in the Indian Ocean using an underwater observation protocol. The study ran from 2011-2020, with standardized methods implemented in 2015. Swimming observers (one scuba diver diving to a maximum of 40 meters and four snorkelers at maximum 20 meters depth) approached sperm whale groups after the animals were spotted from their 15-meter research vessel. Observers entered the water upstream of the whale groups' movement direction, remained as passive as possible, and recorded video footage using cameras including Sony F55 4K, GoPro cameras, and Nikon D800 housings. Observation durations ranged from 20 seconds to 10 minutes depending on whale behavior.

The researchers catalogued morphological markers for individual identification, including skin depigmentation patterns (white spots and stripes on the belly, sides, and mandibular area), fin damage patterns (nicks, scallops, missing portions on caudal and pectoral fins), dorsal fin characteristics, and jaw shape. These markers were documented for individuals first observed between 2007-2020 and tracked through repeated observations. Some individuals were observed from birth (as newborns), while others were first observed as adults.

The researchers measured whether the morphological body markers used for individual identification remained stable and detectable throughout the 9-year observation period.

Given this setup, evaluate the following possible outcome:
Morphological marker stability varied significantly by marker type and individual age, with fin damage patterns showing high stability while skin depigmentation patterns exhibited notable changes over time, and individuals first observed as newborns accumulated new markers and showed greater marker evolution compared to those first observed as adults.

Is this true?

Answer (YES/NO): NO